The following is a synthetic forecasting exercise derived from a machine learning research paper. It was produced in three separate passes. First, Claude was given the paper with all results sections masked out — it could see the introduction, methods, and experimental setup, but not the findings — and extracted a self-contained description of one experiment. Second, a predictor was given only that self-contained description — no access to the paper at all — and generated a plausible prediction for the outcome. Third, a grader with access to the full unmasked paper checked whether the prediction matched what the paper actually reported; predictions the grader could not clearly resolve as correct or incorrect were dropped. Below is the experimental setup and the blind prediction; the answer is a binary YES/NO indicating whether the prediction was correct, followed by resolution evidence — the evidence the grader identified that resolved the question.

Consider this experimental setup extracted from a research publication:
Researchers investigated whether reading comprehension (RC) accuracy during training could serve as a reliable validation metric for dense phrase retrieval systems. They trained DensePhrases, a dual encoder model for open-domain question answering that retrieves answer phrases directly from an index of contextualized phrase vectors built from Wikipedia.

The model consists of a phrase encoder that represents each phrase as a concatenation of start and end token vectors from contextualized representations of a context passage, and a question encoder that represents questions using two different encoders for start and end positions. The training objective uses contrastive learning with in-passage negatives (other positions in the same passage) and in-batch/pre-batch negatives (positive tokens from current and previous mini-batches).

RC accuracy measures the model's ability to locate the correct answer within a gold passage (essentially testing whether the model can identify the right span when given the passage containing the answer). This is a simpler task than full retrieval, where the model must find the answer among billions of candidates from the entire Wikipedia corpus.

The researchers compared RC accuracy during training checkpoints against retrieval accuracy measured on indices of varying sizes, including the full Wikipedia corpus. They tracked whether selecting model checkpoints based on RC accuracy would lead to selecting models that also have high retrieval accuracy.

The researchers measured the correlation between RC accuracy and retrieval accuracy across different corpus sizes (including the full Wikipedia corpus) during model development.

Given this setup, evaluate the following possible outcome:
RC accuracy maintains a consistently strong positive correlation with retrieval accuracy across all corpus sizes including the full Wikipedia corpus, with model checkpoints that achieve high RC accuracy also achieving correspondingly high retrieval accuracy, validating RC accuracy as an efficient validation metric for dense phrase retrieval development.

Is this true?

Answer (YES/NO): NO